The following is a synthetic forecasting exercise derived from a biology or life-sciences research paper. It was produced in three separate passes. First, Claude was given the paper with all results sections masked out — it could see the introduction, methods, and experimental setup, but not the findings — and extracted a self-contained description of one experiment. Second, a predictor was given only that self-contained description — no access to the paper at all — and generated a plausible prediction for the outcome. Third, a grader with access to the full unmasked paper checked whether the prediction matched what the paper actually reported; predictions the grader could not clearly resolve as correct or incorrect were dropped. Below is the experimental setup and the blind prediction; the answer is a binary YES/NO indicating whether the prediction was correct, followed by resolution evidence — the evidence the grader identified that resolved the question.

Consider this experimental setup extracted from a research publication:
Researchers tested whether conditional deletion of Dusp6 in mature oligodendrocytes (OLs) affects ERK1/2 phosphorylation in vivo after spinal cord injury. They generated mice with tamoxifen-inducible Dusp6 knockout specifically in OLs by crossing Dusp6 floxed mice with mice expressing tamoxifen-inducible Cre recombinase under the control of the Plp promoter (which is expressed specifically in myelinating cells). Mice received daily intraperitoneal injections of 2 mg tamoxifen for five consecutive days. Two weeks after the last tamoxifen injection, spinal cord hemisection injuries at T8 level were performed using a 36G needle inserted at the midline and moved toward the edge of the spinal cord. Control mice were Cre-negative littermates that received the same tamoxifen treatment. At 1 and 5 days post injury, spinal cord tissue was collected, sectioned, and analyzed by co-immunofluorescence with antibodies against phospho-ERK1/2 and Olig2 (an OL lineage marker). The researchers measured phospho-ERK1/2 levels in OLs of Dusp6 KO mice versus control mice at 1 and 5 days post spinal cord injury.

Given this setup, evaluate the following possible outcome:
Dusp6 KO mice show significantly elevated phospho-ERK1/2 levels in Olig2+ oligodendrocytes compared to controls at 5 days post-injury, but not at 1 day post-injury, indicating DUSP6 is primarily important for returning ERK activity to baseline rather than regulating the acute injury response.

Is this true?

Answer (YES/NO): NO